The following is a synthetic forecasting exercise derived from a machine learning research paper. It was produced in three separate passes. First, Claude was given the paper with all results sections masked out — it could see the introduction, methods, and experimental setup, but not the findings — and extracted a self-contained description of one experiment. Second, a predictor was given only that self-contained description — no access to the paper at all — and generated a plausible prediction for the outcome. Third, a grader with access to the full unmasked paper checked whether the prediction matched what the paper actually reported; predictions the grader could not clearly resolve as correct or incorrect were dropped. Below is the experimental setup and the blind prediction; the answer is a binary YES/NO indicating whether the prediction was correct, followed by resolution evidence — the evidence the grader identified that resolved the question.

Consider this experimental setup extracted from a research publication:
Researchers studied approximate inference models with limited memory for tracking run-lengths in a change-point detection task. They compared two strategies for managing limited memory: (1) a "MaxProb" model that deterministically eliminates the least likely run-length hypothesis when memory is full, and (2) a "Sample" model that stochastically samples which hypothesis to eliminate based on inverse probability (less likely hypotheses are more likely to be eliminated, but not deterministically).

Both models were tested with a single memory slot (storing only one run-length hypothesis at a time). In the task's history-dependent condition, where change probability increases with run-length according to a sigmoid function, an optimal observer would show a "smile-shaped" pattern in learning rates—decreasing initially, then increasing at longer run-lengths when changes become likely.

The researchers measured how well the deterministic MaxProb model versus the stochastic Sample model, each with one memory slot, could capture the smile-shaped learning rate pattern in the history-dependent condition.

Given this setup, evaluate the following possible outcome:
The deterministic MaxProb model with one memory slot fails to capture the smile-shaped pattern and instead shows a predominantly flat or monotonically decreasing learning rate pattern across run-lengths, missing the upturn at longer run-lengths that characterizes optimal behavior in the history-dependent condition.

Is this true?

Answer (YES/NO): NO